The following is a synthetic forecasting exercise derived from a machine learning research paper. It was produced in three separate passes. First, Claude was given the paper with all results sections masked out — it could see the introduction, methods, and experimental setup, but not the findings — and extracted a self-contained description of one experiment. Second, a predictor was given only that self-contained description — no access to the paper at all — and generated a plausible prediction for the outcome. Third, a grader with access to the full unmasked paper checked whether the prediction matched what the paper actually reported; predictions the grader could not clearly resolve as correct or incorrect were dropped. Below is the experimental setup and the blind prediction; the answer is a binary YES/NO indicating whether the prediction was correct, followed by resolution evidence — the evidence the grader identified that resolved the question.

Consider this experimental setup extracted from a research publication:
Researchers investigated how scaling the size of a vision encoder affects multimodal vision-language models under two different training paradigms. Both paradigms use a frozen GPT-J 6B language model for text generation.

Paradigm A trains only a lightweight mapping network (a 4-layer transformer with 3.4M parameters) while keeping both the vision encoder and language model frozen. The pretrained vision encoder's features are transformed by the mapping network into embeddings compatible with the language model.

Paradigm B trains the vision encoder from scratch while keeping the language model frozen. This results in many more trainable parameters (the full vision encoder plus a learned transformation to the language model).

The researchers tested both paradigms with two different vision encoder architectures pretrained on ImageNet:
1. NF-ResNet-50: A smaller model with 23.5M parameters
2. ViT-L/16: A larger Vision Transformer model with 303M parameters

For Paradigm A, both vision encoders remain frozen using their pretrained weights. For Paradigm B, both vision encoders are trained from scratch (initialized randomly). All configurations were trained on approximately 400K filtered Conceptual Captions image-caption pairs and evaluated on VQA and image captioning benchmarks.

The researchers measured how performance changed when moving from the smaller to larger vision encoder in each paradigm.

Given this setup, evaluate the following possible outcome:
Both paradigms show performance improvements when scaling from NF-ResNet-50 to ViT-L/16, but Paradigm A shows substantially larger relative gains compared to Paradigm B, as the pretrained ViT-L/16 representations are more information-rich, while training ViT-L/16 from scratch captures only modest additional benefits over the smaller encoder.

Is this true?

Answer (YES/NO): NO